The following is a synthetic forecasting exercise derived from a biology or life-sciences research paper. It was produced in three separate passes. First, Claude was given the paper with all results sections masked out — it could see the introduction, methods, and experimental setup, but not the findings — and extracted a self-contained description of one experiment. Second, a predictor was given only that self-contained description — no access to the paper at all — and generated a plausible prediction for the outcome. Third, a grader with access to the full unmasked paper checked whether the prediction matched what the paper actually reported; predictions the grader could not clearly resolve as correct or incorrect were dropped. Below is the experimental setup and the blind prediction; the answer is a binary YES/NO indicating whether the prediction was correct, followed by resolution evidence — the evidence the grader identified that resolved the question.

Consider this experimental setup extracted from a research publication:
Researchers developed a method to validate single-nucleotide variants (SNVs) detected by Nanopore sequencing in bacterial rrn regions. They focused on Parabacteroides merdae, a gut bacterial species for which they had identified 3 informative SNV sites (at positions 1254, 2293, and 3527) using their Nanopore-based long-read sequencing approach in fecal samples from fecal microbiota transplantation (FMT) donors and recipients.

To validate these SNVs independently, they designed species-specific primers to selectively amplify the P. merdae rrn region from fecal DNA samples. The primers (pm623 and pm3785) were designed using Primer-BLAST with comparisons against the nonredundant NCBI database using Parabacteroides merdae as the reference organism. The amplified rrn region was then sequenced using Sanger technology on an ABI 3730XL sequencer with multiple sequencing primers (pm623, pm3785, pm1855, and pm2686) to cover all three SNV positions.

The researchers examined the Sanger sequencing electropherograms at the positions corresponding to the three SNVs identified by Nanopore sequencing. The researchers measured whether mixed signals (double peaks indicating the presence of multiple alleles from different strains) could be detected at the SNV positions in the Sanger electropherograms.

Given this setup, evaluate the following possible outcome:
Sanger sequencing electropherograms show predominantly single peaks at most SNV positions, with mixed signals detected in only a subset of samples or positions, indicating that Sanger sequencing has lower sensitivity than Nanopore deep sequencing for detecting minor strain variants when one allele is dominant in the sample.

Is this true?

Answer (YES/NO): NO